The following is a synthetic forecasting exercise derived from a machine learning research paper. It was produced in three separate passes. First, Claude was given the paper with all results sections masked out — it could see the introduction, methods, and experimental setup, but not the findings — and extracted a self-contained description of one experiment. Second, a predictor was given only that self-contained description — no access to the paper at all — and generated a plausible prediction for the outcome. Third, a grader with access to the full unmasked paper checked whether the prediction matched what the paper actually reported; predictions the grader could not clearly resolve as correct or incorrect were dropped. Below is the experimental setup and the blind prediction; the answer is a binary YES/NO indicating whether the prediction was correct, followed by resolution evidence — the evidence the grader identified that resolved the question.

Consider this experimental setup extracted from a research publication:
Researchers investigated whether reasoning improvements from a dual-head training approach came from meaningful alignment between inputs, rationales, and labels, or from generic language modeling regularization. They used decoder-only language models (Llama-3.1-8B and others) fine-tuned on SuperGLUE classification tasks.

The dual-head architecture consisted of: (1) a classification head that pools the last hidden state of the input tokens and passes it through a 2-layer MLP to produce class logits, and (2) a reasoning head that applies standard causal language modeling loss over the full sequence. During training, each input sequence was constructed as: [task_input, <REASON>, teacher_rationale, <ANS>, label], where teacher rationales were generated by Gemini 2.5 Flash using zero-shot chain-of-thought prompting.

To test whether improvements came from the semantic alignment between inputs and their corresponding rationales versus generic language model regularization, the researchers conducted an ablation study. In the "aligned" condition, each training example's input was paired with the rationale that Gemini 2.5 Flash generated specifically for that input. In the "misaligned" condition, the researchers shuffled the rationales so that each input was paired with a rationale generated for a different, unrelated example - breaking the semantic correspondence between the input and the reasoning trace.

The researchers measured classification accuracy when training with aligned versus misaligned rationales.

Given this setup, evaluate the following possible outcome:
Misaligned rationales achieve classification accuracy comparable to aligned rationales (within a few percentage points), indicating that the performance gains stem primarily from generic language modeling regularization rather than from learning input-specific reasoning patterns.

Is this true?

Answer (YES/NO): NO